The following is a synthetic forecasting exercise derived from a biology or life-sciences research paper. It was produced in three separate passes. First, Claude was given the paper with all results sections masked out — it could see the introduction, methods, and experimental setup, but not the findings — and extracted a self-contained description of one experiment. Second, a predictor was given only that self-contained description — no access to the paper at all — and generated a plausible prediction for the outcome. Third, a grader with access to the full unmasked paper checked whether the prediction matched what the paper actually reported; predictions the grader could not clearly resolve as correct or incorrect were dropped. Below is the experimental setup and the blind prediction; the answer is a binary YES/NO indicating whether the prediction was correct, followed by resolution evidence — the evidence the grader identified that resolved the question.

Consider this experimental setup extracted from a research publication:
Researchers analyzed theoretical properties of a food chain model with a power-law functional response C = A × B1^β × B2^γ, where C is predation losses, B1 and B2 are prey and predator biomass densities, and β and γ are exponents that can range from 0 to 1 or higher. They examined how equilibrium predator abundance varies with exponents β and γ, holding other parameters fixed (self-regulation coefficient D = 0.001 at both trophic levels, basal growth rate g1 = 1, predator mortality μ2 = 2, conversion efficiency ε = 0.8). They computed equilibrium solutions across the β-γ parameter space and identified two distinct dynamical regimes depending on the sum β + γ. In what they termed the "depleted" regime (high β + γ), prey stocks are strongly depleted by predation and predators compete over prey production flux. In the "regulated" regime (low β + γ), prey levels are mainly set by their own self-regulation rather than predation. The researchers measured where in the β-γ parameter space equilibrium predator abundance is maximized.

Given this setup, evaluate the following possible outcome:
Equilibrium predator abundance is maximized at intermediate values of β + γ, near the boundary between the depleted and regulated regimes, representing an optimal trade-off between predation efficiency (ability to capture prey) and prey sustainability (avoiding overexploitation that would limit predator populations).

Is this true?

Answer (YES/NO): YES